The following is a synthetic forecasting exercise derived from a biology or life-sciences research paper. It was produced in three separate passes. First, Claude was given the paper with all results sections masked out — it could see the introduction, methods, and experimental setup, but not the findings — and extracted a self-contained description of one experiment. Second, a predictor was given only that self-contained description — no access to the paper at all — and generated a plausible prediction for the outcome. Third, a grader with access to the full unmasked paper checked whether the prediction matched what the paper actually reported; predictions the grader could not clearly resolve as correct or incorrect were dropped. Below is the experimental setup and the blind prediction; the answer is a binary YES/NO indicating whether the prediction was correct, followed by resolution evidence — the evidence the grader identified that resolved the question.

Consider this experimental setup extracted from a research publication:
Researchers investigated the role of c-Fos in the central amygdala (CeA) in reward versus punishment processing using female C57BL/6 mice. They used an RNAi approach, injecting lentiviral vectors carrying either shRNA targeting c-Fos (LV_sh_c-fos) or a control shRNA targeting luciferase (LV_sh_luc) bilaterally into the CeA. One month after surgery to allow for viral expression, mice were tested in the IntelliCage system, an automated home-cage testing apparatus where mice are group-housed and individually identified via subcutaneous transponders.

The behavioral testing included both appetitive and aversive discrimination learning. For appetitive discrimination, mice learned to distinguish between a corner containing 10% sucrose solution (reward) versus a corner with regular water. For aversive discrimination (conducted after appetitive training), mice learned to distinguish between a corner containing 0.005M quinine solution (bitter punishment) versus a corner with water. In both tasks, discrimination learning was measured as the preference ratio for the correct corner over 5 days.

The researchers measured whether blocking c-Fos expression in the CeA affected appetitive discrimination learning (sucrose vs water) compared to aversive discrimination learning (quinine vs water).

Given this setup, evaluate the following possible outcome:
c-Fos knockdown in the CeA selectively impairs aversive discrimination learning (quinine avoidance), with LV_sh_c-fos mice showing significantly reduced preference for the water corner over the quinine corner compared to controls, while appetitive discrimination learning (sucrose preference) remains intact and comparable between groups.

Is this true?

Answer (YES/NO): NO